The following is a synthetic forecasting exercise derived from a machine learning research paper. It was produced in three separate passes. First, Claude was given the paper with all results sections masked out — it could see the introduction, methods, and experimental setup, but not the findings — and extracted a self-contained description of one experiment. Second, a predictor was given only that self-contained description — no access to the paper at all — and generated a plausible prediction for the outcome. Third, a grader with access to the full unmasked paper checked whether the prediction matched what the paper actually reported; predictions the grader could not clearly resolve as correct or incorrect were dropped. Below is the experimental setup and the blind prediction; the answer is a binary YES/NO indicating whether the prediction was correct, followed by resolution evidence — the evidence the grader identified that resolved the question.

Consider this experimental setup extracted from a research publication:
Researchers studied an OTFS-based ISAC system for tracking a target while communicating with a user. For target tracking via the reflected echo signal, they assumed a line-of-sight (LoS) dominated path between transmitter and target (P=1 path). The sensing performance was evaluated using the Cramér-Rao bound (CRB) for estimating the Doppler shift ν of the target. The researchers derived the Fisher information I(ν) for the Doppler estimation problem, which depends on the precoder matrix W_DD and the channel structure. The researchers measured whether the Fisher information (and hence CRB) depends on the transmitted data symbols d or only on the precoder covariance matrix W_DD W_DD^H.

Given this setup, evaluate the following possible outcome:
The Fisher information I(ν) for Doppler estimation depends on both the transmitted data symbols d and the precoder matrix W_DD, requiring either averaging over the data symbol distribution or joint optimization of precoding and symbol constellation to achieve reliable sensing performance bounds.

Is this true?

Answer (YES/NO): NO